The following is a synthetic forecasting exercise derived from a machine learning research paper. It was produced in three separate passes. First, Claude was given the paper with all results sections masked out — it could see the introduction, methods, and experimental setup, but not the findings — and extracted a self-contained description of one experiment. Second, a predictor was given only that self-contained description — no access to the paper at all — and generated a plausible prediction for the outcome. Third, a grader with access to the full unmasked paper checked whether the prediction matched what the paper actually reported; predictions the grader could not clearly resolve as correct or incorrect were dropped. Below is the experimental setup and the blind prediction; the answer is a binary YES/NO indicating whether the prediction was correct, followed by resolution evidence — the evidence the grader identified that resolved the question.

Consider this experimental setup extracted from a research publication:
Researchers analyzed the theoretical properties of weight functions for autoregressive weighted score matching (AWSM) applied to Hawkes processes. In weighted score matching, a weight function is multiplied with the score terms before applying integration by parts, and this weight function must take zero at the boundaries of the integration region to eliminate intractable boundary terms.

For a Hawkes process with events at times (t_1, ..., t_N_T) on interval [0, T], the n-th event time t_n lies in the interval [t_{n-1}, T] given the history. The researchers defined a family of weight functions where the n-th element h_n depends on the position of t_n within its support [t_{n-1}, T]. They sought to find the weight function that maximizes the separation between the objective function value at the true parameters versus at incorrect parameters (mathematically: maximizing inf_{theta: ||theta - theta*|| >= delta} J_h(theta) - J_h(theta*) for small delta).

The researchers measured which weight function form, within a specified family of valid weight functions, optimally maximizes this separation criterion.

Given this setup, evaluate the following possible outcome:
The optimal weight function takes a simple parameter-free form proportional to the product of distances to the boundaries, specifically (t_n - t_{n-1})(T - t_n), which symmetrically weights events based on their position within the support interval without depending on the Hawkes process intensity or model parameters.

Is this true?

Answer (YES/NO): NO